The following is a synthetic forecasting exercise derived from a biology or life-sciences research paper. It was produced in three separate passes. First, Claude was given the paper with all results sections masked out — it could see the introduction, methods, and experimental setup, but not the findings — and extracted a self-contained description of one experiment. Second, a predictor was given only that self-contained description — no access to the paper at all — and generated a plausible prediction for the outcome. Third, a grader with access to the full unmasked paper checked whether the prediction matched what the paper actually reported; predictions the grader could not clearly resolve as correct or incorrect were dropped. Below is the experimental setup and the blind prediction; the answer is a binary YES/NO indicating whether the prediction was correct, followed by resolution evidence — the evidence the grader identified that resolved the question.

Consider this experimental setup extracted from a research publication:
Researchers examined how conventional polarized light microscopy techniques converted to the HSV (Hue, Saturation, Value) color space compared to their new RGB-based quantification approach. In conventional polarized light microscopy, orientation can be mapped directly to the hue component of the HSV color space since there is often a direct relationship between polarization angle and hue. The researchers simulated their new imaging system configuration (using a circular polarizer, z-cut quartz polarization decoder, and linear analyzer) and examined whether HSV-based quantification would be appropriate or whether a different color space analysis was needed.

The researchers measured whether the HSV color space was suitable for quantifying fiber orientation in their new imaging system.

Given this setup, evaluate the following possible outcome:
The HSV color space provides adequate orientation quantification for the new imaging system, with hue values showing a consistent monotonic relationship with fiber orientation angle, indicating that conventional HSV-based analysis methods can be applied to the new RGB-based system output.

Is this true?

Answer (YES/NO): NO